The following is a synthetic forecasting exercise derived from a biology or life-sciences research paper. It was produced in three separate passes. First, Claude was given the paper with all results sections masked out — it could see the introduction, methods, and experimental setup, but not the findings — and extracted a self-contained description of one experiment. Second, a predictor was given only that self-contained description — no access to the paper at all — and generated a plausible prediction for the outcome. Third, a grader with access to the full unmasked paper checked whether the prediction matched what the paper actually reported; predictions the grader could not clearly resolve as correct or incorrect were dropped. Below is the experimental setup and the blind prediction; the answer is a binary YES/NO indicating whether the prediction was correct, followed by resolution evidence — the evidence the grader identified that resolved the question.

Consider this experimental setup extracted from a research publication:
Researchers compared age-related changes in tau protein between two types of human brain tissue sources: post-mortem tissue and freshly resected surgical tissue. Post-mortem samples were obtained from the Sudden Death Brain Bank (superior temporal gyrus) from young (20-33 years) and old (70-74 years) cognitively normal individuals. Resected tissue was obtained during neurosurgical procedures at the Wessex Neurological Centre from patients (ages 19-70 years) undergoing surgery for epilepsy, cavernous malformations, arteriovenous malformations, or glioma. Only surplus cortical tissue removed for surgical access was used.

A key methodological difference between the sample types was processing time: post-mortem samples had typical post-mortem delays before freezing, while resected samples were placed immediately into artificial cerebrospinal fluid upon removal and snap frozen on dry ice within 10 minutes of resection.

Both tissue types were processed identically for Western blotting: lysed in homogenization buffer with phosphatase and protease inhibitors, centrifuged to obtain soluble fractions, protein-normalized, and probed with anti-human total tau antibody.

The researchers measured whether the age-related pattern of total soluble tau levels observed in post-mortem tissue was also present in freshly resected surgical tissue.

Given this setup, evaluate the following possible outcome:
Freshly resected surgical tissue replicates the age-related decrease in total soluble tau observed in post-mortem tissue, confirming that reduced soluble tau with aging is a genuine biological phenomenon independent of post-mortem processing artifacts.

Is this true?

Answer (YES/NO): YES